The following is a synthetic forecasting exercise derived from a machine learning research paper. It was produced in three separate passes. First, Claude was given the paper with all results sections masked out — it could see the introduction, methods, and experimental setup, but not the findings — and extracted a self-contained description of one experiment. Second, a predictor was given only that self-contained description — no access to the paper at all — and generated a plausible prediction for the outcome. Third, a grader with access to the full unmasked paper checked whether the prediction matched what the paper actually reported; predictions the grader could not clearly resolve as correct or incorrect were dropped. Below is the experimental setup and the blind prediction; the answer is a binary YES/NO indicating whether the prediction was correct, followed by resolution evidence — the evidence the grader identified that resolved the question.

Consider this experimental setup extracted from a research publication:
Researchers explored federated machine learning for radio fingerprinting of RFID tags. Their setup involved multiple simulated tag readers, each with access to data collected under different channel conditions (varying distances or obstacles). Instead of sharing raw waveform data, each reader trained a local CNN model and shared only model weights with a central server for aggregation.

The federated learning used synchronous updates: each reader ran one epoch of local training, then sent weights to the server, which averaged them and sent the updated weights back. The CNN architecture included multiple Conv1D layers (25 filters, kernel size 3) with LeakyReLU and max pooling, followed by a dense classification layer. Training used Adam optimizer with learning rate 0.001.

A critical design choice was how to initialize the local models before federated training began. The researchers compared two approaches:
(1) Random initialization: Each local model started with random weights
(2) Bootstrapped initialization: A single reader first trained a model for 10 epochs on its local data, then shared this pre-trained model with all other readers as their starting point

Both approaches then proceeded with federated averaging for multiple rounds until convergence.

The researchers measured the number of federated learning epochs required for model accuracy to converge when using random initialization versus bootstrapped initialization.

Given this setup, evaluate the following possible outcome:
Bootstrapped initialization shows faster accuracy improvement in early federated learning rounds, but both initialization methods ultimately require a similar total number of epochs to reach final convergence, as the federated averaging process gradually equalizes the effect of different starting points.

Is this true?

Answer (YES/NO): NO